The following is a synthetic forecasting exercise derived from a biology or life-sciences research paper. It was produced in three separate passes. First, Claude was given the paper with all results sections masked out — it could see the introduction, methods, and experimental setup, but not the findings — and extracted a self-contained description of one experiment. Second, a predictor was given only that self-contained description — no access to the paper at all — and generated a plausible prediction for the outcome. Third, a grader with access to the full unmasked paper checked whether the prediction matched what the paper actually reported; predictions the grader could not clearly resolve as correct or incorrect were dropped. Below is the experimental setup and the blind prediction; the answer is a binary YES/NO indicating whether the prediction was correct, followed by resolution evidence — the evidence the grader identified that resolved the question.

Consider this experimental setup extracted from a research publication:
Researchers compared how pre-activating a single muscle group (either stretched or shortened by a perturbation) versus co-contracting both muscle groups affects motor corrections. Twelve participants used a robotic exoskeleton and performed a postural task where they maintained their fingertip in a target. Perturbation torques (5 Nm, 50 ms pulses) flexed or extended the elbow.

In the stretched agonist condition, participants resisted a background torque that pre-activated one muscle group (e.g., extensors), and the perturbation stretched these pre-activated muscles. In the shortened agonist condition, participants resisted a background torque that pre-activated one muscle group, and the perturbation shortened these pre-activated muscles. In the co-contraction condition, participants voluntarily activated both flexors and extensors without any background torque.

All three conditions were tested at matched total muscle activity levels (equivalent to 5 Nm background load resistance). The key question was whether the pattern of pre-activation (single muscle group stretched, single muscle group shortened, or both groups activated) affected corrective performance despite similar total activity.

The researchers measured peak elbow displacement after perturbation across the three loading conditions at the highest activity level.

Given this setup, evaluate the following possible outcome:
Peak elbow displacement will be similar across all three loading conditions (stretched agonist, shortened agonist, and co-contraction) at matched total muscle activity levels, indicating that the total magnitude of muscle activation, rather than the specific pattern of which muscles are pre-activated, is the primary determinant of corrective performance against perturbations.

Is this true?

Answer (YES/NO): NO